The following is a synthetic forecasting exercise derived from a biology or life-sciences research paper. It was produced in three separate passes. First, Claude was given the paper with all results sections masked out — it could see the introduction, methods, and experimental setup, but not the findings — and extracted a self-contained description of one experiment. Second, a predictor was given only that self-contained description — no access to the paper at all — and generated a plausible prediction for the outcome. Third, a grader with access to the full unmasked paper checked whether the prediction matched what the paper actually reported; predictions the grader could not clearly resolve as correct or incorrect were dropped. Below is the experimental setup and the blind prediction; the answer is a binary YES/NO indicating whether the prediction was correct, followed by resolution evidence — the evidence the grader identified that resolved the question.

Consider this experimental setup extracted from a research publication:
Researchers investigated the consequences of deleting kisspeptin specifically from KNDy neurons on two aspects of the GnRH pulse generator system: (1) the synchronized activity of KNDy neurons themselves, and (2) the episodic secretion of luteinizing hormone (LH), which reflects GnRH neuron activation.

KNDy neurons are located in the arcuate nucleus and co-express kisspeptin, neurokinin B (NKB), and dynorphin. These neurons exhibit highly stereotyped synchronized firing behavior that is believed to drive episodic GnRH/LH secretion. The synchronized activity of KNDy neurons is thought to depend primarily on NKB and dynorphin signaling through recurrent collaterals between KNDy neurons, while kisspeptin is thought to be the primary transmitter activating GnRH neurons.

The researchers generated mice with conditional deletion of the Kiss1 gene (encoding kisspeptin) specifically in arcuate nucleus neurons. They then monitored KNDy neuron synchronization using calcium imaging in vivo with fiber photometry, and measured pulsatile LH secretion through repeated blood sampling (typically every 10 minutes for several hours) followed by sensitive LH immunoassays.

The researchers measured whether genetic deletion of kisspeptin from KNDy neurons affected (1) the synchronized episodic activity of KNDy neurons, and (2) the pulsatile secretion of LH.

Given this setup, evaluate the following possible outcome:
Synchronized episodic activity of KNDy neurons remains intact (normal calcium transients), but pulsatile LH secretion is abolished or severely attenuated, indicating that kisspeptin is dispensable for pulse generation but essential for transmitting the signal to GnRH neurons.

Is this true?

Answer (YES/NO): YES